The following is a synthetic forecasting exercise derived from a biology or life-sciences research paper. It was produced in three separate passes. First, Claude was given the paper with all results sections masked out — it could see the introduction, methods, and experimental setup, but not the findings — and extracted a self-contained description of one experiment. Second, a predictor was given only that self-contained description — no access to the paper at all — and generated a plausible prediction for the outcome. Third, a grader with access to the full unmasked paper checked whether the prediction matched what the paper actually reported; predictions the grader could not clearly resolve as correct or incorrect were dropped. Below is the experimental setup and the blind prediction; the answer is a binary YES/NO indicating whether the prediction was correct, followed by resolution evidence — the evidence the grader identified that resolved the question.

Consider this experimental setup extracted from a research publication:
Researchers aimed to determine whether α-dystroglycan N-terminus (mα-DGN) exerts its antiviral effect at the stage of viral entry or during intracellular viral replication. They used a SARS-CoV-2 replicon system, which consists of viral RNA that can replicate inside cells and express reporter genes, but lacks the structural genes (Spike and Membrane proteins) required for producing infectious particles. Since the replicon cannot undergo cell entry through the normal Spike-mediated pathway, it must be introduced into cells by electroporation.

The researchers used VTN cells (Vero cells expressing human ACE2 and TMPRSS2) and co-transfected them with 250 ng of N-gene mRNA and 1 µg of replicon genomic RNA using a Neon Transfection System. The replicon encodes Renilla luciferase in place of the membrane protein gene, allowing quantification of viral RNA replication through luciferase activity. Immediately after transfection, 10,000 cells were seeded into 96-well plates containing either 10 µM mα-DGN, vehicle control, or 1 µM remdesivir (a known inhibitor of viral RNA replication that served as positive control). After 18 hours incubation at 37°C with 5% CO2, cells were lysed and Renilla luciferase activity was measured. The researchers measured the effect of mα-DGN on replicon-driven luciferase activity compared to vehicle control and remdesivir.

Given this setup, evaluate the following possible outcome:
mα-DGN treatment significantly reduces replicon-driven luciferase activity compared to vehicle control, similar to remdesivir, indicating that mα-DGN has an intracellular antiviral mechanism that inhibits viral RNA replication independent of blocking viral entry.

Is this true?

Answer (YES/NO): NO